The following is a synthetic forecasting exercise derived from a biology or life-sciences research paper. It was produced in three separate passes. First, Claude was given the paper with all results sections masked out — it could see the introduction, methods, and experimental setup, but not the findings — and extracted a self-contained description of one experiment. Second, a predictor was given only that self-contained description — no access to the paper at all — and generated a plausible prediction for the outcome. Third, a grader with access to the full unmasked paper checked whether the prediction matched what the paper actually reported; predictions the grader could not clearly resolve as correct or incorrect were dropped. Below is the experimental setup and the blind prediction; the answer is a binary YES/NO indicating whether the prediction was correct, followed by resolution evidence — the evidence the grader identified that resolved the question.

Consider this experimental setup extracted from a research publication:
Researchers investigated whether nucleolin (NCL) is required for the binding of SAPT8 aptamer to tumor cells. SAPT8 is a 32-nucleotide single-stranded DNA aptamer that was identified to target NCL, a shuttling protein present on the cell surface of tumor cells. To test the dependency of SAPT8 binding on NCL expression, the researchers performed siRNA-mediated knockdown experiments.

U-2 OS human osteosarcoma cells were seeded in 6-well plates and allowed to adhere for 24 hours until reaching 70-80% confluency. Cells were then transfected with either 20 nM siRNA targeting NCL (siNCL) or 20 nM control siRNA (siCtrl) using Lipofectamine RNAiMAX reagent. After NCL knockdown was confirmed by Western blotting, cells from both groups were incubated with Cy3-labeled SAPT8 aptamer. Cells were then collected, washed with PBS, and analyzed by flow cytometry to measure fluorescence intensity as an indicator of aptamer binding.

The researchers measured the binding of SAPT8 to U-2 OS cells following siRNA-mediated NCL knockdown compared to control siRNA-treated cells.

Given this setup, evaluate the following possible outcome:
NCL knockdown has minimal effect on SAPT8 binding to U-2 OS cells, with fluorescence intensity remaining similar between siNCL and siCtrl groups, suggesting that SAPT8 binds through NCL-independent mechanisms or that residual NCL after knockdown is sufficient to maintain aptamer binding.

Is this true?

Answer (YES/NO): NO